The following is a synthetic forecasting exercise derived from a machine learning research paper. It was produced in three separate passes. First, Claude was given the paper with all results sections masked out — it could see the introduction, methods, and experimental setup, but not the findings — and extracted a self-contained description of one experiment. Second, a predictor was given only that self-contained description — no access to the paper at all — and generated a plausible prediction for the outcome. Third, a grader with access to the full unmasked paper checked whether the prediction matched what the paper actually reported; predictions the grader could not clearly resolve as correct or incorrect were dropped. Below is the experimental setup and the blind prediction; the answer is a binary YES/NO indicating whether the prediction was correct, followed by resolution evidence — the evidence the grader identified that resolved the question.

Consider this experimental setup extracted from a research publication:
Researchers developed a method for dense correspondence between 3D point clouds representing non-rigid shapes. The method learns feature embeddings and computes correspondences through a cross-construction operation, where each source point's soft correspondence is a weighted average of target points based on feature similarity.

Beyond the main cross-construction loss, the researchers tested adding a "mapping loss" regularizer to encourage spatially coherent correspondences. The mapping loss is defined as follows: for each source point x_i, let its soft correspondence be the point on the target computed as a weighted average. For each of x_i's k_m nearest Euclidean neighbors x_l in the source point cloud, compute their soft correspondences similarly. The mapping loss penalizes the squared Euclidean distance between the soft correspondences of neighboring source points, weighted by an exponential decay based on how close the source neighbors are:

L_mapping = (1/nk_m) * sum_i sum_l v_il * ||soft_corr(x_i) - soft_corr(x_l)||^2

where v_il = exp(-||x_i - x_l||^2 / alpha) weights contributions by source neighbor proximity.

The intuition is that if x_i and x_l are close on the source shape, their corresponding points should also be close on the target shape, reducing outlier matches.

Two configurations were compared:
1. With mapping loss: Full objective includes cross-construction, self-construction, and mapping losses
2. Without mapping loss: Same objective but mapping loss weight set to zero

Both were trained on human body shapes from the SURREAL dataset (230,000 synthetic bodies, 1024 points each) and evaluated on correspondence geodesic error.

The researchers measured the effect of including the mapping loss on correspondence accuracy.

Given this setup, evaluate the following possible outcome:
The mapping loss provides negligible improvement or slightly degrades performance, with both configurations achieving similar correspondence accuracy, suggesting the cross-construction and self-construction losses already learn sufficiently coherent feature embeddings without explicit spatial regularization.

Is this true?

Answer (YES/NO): NO